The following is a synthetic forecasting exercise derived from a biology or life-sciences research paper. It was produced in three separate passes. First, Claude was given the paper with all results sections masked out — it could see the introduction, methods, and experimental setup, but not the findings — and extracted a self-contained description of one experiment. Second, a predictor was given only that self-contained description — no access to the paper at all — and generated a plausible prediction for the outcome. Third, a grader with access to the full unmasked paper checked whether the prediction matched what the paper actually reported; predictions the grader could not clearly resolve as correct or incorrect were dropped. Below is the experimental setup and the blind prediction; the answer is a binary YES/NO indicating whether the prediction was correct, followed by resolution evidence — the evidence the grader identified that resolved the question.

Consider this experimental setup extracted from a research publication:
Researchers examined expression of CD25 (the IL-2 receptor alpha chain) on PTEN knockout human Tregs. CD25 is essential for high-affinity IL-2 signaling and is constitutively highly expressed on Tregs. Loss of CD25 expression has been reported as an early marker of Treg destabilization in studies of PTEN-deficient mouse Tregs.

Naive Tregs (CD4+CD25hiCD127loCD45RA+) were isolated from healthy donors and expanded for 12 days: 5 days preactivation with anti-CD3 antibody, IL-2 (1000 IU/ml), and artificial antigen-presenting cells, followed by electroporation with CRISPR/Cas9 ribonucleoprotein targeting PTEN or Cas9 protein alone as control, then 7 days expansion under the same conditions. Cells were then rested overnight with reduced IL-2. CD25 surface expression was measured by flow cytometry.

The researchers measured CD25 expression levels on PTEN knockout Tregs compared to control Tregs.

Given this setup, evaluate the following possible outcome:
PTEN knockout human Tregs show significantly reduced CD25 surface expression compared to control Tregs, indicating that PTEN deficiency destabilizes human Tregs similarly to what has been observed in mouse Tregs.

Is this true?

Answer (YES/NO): NO